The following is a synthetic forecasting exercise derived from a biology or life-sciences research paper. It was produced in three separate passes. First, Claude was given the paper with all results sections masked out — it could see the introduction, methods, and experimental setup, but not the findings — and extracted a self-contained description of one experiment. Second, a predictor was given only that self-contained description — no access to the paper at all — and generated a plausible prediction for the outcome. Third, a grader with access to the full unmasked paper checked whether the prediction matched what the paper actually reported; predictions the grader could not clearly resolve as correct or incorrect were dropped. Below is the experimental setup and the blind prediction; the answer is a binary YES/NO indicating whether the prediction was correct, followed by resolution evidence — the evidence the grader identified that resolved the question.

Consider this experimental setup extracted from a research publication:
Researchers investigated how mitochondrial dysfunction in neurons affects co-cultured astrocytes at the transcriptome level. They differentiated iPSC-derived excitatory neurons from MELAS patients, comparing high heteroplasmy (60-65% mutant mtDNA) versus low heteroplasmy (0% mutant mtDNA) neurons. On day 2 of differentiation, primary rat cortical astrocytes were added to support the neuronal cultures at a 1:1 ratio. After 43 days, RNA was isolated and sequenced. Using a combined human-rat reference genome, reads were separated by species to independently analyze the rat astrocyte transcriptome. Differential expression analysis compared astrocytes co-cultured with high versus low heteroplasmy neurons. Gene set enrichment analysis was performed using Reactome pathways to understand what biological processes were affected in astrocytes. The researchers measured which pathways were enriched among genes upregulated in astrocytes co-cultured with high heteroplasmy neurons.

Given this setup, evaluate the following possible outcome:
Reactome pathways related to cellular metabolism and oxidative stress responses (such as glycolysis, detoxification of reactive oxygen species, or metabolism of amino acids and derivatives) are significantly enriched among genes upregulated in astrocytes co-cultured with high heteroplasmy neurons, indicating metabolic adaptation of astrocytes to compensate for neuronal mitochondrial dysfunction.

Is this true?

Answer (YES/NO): NO